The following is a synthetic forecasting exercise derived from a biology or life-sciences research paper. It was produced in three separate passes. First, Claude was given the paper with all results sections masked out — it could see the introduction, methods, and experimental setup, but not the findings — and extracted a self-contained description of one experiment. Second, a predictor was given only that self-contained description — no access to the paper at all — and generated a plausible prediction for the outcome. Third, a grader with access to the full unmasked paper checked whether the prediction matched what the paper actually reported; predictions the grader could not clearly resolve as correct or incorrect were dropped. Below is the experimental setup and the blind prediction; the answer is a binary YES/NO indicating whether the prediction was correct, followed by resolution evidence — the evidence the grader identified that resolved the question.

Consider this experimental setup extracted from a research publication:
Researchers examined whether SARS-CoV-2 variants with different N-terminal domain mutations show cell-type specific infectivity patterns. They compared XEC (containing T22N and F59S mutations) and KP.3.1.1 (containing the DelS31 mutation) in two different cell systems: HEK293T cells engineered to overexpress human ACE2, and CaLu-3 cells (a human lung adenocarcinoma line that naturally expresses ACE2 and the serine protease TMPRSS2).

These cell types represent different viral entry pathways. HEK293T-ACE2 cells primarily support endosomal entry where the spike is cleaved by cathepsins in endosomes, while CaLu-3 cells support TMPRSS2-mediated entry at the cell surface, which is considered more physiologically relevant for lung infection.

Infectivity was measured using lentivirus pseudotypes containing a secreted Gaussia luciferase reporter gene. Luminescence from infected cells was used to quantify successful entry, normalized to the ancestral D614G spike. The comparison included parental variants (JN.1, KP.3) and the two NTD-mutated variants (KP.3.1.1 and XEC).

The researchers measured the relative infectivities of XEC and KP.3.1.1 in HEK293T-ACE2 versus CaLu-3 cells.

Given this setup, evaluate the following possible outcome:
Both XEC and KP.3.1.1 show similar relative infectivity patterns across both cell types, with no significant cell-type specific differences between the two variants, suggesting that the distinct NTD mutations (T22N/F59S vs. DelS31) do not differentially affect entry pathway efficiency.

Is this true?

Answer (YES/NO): NO